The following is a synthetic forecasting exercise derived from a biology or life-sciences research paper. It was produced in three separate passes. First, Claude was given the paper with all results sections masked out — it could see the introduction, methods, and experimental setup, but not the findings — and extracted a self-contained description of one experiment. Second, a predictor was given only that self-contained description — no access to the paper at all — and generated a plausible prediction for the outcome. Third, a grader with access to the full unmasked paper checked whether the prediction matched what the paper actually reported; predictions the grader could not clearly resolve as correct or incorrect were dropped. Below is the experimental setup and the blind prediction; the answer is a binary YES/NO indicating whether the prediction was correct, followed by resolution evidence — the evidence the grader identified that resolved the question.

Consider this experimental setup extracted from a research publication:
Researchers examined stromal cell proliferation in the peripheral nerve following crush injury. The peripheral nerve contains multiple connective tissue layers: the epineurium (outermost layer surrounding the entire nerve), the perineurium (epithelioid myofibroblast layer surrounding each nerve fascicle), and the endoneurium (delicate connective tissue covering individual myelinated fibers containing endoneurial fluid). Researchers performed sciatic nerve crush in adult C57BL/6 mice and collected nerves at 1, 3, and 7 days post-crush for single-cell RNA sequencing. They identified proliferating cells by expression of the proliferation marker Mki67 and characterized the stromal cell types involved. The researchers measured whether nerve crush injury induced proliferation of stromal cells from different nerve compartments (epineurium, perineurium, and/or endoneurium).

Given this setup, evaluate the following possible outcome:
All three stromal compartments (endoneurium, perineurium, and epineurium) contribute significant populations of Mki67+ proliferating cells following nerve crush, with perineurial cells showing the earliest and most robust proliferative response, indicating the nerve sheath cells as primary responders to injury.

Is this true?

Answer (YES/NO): NO